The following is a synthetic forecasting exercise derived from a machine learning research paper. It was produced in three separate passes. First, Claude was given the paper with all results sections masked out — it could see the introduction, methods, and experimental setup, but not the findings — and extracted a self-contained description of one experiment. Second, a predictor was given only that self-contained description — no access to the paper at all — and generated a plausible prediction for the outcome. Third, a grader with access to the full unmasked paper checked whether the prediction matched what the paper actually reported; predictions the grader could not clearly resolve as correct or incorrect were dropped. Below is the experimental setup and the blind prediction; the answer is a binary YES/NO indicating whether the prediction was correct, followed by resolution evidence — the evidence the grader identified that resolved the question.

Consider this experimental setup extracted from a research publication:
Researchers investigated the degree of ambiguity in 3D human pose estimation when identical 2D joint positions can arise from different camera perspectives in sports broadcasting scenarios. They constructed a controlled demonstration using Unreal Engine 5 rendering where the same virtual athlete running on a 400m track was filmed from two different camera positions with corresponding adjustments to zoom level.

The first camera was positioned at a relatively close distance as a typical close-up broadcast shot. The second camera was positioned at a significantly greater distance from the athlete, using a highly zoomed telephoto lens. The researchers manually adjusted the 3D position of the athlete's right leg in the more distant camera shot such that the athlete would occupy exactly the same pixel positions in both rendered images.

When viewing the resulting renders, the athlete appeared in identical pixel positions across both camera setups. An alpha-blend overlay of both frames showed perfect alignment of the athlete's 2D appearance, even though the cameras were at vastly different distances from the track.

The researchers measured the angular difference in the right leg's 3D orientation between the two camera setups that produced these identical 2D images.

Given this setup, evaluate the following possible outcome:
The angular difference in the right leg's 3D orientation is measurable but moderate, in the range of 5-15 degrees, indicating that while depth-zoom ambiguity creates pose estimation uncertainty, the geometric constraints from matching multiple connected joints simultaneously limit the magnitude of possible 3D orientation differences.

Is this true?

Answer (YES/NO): YES